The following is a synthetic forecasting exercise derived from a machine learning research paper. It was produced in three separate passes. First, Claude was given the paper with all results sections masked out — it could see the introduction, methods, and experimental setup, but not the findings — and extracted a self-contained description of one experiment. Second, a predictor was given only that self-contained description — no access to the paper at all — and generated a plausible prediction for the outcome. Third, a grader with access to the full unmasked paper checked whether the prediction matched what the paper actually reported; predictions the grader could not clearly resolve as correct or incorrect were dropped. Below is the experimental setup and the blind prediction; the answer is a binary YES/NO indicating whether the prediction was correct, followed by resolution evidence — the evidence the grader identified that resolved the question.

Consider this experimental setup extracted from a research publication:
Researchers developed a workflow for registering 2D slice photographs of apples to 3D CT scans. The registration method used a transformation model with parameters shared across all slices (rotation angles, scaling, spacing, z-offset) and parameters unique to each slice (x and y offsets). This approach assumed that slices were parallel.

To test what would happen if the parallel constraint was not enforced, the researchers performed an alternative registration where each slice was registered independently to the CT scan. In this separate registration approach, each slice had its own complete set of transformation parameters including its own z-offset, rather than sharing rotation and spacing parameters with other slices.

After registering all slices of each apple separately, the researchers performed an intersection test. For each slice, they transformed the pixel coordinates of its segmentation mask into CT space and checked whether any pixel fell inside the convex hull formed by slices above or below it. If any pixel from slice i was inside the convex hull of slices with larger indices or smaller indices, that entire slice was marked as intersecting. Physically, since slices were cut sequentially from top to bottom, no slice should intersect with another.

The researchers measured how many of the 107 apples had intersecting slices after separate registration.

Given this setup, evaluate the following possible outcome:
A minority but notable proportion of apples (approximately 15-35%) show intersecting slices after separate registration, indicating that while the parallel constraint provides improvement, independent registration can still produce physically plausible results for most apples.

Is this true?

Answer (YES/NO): NO